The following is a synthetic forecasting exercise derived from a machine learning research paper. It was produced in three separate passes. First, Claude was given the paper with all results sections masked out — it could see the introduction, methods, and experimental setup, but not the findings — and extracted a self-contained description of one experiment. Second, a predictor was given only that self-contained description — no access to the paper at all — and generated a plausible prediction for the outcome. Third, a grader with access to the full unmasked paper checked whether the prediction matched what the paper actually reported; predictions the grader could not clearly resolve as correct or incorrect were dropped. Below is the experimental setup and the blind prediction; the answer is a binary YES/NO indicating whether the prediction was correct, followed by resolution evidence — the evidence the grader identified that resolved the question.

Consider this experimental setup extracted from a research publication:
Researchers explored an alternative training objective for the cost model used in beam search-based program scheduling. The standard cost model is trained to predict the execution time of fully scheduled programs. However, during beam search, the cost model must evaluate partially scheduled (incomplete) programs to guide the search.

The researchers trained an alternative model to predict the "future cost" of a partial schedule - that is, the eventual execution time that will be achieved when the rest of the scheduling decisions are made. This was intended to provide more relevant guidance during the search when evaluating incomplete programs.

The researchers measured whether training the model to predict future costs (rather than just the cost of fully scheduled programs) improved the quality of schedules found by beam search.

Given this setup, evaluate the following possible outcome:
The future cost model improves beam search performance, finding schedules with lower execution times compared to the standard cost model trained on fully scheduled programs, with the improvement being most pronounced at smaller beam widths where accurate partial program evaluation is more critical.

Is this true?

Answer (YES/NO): NO